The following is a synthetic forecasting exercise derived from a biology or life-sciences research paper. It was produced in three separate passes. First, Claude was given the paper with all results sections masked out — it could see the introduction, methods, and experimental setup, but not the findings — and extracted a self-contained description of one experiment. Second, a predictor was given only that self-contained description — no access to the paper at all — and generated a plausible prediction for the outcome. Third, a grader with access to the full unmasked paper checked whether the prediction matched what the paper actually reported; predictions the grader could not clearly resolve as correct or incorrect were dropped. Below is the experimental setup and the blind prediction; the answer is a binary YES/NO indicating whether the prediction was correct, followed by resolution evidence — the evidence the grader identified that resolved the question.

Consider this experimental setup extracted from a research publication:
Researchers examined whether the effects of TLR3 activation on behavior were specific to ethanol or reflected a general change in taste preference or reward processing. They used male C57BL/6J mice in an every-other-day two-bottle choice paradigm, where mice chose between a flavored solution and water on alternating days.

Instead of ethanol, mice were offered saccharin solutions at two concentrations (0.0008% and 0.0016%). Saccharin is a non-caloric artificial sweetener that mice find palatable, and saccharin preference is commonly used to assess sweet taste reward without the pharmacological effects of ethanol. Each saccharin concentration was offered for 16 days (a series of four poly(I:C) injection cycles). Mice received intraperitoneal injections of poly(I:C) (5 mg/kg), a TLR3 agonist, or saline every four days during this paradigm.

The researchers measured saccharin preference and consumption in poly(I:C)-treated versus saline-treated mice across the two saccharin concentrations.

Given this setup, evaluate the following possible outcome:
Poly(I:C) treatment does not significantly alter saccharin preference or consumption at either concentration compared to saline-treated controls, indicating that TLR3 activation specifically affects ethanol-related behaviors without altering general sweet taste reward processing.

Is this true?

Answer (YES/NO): YES